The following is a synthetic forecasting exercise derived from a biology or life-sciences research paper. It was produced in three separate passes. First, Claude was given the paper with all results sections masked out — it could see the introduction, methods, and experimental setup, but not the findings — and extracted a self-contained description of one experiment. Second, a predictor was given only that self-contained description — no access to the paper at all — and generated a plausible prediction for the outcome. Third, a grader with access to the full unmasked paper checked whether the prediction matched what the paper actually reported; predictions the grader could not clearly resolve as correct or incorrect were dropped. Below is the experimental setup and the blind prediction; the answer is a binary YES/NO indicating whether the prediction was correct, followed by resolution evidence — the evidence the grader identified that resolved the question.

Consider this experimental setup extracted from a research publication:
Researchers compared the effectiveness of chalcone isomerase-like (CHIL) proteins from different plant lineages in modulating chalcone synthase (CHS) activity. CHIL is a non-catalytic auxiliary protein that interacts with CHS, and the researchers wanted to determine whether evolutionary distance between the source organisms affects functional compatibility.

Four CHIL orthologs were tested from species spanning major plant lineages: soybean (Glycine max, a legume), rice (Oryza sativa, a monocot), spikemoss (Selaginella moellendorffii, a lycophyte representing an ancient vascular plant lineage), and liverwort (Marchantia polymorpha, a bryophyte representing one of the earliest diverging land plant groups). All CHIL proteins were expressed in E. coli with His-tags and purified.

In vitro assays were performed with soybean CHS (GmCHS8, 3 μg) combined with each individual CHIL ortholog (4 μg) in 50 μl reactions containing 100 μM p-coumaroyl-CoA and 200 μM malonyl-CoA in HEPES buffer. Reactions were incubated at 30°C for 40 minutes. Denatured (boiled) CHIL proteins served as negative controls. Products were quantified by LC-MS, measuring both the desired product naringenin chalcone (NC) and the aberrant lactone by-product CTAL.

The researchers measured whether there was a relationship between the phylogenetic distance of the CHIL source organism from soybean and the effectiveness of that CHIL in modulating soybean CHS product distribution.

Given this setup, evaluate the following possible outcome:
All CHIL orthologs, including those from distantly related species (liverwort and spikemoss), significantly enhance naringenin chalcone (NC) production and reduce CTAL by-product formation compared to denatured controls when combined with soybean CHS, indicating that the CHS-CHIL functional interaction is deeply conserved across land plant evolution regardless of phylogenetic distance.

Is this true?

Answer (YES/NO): NO